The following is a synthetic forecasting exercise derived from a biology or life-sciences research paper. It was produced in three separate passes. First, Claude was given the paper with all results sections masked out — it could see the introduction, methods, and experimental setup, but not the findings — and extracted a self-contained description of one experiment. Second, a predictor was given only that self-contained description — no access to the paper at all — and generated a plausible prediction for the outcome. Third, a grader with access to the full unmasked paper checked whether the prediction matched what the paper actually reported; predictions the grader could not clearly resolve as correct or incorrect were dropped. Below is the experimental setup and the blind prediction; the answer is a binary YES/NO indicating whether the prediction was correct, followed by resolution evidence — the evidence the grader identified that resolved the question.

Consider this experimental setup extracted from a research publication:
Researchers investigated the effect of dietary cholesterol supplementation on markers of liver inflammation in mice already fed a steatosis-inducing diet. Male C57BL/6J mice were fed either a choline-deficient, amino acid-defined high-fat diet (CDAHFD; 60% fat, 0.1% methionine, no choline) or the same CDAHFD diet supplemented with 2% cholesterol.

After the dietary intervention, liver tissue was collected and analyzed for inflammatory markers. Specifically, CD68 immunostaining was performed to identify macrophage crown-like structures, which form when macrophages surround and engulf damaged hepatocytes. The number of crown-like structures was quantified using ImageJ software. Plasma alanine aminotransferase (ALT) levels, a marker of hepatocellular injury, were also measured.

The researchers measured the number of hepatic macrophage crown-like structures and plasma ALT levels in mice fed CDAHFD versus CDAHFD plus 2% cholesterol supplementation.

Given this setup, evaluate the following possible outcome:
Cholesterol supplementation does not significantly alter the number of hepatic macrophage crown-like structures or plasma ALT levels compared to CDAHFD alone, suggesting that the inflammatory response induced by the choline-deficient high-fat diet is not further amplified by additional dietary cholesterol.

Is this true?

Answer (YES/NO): NO